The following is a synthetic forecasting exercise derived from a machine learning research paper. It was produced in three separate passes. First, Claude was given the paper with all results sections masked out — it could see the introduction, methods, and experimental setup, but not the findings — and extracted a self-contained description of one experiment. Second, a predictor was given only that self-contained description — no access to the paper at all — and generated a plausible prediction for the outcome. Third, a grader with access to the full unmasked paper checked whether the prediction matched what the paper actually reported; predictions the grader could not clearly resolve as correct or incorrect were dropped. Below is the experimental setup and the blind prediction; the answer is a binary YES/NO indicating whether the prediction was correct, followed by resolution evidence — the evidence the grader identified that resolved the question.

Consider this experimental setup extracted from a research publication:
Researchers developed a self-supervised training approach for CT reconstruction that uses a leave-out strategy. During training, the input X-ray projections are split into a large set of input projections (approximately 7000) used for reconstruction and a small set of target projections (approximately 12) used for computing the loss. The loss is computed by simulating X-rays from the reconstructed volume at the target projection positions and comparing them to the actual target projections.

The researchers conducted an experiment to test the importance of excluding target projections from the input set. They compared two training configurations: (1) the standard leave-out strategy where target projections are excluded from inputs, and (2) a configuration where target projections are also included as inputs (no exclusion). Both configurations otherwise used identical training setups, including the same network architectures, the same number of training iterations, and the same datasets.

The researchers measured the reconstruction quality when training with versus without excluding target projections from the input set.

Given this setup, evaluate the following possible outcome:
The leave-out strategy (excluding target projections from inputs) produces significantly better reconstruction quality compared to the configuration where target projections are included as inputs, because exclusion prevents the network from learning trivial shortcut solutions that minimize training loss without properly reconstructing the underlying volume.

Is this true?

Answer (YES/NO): YES